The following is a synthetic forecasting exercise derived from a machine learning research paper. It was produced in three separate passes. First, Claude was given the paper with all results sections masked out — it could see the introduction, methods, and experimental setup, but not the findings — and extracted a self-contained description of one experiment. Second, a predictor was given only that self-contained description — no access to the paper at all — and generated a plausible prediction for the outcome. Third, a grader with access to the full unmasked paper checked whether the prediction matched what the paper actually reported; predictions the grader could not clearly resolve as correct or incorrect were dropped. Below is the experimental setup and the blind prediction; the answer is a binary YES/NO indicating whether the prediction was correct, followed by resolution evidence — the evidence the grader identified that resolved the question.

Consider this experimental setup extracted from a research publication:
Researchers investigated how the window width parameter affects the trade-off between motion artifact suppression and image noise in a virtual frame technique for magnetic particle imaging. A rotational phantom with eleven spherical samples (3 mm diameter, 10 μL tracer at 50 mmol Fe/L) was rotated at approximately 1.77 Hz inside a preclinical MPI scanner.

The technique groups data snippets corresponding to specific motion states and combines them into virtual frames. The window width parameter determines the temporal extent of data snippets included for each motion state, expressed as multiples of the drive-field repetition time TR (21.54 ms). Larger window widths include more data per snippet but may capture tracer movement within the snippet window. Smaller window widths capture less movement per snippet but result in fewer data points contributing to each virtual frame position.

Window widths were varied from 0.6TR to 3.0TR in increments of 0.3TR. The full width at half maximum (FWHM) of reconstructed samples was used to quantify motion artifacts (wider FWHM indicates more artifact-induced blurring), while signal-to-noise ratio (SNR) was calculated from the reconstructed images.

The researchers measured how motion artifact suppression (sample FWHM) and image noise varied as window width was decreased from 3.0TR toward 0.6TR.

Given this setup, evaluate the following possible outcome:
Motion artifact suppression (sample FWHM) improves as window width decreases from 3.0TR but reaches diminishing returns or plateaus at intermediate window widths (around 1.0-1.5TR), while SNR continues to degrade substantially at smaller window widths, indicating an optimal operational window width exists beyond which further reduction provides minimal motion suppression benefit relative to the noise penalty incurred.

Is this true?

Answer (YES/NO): NO